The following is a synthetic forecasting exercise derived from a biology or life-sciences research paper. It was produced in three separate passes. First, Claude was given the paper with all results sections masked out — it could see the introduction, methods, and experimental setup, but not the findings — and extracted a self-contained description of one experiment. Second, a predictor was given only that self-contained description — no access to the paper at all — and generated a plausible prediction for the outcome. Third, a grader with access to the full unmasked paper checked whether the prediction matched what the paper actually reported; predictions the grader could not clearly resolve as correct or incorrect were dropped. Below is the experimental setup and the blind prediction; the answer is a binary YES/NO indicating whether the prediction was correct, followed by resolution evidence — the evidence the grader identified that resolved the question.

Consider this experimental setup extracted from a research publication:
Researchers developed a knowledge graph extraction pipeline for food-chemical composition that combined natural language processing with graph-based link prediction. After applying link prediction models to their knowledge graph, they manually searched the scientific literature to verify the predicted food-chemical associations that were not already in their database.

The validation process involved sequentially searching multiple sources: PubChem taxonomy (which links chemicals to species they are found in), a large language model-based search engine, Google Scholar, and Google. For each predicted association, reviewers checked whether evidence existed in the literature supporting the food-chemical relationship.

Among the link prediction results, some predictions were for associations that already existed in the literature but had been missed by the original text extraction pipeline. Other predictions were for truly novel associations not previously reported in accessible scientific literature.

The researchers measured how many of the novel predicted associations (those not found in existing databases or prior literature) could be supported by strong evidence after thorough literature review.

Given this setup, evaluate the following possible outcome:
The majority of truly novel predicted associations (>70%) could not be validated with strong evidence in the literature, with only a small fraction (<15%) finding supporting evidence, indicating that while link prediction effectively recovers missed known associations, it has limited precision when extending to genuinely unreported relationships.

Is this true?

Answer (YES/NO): NO